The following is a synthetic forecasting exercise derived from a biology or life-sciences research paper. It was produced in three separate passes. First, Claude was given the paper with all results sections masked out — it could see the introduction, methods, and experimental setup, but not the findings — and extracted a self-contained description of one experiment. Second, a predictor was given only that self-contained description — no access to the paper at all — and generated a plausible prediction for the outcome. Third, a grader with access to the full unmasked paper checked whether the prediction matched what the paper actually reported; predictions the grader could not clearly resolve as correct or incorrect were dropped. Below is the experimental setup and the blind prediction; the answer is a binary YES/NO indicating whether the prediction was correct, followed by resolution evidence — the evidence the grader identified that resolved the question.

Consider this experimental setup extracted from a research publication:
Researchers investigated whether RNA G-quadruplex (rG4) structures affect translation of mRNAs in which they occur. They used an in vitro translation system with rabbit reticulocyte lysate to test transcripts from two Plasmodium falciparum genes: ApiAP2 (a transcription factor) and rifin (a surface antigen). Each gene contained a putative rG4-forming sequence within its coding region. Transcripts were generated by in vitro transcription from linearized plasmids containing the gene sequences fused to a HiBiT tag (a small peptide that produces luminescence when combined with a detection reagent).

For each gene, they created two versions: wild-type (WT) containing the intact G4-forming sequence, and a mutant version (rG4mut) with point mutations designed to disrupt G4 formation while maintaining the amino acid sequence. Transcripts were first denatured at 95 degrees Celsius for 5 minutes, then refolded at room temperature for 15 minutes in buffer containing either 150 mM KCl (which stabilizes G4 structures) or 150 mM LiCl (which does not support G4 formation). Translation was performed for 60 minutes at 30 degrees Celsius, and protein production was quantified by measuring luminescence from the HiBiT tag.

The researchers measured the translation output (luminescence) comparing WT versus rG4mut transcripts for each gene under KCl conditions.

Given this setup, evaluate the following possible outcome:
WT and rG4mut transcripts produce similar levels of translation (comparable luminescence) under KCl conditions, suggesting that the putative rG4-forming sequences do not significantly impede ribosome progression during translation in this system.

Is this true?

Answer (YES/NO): NO